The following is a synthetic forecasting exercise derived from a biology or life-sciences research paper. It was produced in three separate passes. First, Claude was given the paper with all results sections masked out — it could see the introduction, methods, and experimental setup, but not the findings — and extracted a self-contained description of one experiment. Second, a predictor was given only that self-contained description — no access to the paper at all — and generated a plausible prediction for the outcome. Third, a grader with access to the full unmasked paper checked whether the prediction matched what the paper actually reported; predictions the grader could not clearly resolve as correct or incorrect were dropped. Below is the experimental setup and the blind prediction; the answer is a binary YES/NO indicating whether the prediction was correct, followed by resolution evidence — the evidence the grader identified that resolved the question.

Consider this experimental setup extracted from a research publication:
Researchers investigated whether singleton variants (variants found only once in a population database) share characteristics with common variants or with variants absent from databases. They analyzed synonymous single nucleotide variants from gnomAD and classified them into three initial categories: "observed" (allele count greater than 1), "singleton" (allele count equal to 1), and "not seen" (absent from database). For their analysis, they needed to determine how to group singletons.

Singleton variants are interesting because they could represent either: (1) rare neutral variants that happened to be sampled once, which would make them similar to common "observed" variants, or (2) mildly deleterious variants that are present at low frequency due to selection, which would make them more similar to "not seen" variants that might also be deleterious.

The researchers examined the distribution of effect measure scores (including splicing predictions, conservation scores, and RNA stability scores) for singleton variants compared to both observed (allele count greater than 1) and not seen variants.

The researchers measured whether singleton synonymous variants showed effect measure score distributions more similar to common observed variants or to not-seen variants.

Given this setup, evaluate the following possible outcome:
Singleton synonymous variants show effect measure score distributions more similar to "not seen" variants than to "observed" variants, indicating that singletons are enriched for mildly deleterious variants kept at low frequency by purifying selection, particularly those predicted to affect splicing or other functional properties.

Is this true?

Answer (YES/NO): YES